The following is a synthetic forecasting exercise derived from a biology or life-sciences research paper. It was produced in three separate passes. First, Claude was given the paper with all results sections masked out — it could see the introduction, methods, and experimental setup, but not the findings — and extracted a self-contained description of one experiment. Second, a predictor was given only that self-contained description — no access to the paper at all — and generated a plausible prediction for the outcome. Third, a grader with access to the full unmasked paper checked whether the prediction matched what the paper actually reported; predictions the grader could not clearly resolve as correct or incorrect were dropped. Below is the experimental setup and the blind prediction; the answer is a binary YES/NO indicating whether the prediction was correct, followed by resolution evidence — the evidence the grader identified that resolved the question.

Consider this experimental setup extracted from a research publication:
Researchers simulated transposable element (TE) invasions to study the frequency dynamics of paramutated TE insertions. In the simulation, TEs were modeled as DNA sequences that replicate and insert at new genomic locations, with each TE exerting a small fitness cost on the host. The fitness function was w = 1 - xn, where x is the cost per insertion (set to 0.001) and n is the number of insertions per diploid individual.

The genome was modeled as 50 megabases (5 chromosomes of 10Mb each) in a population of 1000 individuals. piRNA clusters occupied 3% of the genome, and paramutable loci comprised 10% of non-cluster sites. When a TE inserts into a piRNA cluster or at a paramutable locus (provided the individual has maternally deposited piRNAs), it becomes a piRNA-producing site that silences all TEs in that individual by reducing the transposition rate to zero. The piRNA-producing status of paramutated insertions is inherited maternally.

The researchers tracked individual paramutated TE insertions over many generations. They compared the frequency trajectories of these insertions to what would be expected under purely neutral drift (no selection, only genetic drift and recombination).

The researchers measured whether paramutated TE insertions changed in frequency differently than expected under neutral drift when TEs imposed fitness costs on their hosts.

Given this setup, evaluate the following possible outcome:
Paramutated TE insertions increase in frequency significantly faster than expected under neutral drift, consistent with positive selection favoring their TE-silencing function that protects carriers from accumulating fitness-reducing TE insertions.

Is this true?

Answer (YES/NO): YES